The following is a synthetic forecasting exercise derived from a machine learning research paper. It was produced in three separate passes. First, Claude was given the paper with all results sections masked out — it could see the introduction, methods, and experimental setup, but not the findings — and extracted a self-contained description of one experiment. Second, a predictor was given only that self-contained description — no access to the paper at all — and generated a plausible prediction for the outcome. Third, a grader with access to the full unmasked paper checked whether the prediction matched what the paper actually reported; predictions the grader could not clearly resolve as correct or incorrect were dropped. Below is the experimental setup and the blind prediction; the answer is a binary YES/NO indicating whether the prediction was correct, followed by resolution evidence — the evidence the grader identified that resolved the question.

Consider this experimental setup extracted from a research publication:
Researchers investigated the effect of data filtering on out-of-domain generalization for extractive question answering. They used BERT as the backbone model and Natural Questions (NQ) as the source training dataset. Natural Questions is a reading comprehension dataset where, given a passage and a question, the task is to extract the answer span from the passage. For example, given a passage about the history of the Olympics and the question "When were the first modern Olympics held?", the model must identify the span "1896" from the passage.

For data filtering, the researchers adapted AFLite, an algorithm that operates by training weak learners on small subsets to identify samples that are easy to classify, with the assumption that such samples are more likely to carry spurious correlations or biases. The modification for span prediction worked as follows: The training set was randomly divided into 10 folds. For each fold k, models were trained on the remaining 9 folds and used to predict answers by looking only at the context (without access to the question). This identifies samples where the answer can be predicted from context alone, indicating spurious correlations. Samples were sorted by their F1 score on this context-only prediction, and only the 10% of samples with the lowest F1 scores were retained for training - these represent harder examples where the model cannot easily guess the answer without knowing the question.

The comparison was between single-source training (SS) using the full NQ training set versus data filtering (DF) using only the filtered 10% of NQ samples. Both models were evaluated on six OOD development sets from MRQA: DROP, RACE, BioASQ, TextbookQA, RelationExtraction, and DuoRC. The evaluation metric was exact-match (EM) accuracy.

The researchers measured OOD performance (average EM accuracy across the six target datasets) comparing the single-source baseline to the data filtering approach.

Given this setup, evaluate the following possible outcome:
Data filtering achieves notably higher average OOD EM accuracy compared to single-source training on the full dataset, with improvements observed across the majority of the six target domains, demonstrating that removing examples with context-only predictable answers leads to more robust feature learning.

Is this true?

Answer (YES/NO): NO